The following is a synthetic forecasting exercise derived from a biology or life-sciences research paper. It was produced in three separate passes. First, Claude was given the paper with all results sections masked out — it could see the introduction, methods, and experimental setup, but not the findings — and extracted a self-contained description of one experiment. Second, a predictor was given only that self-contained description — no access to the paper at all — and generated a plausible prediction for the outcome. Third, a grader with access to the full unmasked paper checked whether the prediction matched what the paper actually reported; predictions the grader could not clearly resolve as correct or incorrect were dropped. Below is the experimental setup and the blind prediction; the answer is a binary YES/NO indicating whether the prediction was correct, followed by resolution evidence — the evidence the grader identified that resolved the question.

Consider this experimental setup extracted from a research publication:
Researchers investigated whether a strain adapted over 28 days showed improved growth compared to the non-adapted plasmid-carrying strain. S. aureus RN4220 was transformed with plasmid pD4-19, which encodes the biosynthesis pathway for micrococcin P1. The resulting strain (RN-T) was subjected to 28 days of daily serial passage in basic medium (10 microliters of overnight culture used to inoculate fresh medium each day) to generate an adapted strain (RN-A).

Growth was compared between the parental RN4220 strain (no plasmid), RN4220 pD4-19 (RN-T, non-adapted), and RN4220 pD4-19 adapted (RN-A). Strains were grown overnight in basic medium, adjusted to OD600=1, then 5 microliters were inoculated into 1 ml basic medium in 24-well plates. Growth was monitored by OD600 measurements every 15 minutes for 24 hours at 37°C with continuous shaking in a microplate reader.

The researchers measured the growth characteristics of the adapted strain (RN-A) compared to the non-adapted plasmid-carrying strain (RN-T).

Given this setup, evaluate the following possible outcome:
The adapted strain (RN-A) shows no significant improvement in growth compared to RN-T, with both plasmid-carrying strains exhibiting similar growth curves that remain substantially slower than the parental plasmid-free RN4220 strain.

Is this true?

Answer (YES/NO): NO